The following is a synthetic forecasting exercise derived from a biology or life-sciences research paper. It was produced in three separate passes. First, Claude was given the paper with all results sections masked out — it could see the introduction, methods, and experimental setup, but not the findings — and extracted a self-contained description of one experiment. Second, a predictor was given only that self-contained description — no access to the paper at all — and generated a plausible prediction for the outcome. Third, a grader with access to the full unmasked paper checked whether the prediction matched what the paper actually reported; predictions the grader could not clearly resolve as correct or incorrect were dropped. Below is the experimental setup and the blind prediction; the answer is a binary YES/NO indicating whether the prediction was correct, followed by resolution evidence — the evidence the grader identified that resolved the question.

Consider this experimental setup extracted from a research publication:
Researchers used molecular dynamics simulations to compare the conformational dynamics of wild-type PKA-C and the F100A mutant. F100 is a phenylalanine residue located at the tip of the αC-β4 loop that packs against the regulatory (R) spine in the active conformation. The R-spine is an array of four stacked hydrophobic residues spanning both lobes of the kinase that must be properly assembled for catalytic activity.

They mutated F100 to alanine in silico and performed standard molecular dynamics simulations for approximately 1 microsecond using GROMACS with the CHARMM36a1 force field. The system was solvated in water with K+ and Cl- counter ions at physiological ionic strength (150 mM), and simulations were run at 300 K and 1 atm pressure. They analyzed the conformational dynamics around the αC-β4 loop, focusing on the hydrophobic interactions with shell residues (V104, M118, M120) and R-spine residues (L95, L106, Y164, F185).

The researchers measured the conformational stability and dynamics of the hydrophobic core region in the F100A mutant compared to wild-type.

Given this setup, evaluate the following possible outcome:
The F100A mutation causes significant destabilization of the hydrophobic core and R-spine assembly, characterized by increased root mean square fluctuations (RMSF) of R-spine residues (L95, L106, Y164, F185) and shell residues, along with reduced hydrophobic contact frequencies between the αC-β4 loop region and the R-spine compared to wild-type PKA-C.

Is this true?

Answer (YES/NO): NO